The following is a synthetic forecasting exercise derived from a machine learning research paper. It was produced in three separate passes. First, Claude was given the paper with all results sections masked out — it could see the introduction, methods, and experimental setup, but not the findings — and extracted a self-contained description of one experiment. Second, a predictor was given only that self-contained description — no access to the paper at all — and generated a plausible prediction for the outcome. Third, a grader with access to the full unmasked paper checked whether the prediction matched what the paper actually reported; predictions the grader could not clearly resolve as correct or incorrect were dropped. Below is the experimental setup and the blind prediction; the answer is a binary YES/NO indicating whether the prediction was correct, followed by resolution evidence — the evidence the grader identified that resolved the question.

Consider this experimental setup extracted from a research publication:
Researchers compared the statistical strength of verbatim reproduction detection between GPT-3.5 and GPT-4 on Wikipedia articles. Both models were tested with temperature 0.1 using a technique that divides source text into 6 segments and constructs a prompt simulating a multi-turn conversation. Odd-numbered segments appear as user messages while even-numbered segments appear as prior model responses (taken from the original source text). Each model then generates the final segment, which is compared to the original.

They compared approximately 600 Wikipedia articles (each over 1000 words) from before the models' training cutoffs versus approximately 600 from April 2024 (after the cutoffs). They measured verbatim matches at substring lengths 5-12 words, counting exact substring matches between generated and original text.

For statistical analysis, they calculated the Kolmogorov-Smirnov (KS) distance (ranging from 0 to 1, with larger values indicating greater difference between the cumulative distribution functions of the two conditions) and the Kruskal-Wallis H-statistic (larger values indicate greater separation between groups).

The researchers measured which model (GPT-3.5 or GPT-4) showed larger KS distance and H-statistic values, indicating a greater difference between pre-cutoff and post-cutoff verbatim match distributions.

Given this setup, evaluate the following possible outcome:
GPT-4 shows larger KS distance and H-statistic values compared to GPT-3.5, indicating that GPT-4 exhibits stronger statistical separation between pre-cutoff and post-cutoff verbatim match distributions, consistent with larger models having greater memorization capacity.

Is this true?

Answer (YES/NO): NO